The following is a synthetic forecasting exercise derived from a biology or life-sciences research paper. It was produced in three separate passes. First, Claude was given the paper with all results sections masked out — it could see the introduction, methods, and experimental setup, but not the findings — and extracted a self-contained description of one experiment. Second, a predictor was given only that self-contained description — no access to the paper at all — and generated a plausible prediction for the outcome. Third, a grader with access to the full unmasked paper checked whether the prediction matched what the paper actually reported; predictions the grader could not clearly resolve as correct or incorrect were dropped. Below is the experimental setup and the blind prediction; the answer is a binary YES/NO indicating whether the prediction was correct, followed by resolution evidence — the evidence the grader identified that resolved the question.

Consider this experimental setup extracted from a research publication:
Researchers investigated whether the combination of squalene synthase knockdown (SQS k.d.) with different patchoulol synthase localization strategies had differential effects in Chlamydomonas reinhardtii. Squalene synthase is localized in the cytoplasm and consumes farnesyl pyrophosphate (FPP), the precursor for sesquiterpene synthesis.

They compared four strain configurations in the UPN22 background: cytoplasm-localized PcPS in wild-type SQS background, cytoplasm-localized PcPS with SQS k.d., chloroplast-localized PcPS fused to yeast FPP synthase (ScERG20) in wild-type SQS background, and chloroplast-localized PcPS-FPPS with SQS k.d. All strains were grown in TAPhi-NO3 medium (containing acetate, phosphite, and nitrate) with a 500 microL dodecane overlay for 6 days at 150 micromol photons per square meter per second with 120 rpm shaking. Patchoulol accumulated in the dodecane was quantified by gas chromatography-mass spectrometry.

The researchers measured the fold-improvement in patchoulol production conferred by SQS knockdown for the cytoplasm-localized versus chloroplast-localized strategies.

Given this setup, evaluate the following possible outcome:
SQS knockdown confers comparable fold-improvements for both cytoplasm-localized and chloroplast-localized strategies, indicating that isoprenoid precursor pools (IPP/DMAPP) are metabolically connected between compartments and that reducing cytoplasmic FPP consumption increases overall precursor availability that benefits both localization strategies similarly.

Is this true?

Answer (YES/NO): NO